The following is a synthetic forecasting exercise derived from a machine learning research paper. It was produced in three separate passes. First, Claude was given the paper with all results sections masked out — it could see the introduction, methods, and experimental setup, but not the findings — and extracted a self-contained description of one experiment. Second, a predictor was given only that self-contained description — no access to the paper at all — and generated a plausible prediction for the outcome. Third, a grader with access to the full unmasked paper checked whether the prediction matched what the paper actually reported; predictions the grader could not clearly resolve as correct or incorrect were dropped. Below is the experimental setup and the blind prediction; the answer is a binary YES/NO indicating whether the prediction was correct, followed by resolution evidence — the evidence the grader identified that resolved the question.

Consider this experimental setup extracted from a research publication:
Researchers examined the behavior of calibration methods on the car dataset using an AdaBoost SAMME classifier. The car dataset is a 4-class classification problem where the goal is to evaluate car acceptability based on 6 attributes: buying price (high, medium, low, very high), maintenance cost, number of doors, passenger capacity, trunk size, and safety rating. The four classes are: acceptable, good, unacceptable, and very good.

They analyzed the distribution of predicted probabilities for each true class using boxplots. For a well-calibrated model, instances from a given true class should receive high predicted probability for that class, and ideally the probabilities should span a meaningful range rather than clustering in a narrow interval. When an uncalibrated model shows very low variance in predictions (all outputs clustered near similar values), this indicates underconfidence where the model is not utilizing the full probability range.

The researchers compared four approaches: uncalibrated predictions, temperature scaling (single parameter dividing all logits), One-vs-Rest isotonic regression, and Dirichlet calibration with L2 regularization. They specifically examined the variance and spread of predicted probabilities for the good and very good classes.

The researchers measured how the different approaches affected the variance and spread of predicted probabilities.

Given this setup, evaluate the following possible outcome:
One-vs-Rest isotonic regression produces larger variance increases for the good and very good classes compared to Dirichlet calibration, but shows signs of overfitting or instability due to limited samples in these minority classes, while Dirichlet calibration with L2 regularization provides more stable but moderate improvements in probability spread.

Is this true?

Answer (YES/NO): NO